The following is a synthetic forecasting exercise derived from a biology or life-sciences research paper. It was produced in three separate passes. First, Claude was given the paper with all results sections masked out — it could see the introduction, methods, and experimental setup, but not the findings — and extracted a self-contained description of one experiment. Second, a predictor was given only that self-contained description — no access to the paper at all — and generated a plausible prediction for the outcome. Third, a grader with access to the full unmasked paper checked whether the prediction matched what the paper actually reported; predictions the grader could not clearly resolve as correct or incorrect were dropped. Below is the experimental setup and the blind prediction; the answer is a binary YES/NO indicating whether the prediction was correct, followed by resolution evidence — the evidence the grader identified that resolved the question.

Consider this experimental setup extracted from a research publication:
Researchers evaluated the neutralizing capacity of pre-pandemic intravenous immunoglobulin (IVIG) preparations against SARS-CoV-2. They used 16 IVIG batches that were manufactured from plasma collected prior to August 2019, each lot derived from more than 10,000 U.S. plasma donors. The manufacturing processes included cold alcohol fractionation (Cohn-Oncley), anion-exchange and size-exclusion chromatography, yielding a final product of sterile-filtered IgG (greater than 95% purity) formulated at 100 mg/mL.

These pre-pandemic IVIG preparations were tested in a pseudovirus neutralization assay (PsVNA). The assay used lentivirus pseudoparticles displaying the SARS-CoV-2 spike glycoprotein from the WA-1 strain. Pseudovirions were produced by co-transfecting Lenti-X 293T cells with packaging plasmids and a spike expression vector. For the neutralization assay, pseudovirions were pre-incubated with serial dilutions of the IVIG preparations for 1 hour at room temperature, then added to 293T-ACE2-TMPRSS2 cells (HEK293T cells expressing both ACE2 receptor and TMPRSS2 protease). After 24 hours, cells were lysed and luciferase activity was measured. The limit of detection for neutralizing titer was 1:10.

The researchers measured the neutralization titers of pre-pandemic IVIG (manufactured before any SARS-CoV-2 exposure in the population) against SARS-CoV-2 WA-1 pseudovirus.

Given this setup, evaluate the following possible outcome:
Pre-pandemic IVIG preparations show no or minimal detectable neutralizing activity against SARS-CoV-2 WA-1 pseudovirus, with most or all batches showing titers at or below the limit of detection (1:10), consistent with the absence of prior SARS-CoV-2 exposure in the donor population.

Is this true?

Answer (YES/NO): YES